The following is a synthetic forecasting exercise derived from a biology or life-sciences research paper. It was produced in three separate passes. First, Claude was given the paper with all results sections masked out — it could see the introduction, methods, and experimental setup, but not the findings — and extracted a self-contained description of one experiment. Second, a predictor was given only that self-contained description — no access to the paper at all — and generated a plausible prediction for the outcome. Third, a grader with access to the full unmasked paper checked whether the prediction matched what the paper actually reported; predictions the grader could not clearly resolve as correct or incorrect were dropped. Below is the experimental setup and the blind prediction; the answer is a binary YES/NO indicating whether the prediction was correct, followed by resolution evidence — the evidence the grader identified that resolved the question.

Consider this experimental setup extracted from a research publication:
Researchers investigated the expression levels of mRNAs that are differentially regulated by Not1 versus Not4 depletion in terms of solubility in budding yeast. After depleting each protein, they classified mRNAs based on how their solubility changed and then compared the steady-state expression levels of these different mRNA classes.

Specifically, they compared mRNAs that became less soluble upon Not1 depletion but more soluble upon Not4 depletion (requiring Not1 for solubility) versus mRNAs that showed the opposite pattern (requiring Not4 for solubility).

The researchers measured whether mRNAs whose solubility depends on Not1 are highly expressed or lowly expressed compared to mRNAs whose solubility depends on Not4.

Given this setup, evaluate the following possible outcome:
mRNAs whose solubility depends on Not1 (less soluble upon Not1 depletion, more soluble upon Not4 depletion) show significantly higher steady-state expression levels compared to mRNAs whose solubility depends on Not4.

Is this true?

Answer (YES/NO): YES